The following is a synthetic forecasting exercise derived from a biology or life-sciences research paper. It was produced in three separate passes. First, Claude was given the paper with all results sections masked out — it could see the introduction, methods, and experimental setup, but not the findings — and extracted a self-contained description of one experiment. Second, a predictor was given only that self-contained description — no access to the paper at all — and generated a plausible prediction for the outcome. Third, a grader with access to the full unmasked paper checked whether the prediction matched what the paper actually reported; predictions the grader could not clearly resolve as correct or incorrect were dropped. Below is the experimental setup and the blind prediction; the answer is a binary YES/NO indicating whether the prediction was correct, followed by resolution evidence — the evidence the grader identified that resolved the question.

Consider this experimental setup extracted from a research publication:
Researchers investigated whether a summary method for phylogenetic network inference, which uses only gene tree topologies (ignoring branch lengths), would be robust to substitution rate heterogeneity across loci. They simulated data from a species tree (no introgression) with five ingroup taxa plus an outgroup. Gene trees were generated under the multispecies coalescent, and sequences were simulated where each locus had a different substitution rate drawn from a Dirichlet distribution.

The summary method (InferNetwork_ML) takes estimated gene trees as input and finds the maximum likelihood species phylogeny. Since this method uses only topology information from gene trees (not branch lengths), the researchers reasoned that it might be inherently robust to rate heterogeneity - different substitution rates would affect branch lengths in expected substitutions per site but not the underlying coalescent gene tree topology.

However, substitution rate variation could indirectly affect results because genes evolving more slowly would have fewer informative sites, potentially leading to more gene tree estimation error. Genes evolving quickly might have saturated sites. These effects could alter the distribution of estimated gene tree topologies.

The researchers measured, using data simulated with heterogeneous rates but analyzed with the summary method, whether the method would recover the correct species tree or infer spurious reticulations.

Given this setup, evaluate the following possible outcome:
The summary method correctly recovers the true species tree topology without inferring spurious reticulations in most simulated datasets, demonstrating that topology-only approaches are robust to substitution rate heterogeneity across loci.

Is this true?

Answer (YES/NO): YES